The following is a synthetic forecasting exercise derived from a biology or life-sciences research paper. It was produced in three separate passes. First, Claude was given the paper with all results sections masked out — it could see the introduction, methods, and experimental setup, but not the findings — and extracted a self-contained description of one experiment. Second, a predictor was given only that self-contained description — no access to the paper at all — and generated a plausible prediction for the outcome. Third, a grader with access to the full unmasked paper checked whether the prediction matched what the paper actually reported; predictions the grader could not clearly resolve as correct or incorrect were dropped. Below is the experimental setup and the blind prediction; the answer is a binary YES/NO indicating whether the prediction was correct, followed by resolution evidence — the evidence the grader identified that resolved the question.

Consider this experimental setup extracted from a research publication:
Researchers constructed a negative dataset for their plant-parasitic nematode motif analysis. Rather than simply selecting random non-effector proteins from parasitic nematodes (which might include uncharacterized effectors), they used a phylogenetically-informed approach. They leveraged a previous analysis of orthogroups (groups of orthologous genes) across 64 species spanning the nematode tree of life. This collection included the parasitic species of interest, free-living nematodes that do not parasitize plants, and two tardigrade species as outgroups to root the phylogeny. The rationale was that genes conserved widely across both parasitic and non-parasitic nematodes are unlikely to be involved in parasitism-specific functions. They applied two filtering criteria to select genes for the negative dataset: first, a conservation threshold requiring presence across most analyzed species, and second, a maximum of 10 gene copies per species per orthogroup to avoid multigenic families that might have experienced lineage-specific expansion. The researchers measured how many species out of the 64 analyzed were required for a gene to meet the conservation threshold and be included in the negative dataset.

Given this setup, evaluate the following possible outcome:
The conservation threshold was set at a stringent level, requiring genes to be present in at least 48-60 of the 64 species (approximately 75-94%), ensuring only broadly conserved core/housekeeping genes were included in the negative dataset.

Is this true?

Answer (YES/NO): NO